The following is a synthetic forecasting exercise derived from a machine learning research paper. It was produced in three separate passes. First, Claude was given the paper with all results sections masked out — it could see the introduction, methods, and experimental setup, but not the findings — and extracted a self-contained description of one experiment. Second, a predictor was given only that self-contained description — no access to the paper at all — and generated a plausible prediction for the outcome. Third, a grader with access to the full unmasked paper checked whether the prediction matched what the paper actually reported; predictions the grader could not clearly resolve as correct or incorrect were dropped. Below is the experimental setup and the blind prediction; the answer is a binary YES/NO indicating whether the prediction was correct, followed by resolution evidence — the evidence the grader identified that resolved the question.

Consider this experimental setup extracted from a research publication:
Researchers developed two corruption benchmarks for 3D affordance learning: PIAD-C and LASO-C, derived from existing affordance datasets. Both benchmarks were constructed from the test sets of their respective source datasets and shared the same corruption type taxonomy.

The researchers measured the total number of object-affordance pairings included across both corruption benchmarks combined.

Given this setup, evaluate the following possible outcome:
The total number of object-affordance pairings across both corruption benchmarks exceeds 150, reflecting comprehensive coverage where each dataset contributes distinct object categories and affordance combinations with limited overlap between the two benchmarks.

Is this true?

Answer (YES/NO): YES